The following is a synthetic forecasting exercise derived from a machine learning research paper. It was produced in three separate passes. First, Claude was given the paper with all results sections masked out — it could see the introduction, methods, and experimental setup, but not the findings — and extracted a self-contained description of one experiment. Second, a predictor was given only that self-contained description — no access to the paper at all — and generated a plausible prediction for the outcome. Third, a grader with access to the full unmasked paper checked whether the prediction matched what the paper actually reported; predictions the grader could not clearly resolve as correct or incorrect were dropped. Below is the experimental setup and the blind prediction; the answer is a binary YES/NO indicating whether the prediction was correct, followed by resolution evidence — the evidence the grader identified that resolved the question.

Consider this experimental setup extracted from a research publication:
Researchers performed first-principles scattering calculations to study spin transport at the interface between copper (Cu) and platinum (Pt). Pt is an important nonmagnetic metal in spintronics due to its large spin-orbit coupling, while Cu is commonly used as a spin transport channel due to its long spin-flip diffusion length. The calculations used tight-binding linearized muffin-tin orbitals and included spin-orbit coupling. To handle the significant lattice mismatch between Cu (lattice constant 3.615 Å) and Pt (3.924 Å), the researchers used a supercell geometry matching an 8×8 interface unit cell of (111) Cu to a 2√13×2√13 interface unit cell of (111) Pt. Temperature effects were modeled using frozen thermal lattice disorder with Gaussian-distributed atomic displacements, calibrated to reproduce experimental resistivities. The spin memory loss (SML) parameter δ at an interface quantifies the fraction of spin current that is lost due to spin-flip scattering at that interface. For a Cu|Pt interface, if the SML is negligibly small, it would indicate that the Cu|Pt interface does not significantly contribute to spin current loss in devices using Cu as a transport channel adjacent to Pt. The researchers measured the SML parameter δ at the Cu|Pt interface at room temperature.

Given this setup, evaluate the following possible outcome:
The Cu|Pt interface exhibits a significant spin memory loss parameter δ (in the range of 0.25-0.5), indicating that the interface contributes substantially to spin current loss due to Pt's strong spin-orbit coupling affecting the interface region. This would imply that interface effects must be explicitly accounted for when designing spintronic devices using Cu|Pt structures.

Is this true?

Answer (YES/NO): NO